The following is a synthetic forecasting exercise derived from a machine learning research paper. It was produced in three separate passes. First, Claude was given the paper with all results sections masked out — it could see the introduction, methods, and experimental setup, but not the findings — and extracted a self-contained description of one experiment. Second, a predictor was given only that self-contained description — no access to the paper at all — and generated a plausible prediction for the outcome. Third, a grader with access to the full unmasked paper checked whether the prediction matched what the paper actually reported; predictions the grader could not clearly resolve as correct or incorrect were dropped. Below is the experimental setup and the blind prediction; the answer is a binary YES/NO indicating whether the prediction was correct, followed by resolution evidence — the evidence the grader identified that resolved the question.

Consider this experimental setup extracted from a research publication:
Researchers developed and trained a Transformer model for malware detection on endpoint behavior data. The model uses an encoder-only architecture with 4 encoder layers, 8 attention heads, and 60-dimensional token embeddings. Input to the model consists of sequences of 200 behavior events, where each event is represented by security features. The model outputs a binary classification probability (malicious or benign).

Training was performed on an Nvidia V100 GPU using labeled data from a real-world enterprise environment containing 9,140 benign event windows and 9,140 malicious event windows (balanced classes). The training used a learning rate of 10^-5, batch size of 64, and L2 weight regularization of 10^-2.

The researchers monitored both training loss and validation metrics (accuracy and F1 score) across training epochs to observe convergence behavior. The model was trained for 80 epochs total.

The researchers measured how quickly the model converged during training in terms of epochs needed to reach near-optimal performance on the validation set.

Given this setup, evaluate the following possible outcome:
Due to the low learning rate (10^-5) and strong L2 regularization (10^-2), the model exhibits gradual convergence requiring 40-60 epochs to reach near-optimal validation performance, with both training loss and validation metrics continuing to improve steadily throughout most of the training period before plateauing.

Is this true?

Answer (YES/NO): NO